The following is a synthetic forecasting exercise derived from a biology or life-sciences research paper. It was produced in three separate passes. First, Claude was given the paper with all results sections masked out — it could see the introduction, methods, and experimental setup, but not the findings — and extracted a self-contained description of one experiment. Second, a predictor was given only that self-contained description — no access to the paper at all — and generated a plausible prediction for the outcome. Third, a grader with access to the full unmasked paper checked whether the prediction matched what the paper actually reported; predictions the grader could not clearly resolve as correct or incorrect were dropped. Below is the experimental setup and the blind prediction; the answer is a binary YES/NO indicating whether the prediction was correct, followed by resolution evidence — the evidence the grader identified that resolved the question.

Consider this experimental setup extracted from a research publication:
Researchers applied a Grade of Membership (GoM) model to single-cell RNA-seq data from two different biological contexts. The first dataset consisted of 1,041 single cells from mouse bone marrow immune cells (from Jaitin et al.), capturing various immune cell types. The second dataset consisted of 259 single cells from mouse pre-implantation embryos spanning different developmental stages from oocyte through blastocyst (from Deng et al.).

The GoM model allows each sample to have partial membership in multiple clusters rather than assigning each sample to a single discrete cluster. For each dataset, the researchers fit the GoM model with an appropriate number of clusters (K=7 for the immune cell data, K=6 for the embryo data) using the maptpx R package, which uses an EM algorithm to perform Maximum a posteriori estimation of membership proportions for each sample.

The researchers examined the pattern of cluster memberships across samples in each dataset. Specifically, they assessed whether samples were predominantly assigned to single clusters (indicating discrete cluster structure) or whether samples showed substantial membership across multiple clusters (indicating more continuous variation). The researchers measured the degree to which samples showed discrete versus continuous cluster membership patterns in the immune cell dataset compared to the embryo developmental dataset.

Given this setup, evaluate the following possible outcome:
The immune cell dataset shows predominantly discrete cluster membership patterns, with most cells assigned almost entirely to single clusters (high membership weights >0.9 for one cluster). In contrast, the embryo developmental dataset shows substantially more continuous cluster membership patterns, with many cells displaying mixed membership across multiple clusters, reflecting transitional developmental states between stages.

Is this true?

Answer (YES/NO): NO